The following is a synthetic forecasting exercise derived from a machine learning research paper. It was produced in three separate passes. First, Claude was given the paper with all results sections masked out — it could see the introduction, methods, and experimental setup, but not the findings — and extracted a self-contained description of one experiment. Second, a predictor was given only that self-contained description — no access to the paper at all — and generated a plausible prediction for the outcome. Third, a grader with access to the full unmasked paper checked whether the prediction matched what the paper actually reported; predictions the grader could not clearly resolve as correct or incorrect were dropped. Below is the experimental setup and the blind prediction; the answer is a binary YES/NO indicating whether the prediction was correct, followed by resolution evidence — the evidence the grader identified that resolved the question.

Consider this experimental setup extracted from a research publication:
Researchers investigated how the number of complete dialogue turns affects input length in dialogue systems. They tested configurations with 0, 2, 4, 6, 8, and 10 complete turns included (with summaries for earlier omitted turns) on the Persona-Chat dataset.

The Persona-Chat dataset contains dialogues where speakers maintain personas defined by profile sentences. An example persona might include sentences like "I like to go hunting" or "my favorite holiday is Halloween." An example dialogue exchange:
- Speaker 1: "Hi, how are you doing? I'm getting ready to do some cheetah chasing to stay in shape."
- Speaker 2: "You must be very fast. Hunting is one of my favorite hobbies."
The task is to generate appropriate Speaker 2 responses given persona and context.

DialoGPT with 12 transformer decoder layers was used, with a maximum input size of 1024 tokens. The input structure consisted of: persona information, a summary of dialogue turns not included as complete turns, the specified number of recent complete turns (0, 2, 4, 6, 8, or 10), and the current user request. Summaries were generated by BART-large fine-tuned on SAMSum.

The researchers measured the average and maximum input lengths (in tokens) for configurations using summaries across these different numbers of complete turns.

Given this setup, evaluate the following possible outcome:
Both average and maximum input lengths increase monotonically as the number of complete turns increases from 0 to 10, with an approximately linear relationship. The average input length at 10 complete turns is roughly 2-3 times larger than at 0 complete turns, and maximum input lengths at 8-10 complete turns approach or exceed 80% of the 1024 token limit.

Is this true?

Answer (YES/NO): NO